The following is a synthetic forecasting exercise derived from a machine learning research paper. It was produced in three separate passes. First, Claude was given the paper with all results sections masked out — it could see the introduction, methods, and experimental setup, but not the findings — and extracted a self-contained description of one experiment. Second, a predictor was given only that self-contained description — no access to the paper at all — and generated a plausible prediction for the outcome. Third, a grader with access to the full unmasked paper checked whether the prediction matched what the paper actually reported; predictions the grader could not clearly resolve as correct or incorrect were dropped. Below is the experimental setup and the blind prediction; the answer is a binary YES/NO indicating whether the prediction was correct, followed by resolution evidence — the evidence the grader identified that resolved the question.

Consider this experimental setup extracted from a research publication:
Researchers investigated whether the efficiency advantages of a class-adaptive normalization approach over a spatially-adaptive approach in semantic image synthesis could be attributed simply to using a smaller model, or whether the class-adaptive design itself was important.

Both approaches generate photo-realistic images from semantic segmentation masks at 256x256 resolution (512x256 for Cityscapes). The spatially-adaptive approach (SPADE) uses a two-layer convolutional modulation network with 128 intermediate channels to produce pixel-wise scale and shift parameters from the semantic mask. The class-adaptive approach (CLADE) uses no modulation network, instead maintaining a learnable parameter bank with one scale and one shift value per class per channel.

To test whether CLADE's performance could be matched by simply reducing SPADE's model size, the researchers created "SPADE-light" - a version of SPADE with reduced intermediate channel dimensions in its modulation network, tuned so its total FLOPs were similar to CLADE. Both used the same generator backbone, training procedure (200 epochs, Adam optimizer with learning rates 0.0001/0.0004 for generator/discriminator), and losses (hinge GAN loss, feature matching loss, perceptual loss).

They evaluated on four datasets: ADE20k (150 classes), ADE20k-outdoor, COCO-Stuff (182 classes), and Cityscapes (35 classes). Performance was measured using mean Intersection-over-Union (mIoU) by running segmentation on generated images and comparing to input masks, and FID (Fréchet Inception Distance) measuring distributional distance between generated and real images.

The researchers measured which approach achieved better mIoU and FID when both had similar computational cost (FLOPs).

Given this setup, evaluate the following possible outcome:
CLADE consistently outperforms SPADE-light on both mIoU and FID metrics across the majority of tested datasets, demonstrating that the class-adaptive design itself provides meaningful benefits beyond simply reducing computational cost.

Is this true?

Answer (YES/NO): YES